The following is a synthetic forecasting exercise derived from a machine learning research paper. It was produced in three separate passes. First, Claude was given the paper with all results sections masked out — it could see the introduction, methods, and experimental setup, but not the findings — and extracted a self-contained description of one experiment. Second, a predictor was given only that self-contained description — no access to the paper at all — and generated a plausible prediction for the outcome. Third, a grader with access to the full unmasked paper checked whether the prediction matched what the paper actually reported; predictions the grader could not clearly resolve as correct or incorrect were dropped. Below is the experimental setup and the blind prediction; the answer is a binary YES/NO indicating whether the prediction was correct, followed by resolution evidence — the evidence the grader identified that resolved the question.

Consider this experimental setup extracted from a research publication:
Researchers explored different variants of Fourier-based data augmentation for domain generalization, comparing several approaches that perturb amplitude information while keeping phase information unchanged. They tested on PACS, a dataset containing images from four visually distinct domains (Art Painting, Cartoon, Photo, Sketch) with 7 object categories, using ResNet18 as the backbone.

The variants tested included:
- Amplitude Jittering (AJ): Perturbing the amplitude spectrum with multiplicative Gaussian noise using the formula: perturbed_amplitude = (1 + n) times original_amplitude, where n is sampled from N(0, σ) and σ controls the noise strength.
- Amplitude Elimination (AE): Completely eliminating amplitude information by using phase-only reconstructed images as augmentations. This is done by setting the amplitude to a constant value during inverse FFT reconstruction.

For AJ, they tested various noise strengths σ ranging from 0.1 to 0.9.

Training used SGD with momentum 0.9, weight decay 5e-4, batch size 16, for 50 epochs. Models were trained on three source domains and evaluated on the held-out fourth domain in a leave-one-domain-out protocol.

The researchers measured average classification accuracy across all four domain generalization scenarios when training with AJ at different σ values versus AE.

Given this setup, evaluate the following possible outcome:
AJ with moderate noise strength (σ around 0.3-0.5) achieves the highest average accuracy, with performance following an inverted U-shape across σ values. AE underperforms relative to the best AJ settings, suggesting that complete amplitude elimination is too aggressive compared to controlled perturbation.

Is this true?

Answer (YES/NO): NO